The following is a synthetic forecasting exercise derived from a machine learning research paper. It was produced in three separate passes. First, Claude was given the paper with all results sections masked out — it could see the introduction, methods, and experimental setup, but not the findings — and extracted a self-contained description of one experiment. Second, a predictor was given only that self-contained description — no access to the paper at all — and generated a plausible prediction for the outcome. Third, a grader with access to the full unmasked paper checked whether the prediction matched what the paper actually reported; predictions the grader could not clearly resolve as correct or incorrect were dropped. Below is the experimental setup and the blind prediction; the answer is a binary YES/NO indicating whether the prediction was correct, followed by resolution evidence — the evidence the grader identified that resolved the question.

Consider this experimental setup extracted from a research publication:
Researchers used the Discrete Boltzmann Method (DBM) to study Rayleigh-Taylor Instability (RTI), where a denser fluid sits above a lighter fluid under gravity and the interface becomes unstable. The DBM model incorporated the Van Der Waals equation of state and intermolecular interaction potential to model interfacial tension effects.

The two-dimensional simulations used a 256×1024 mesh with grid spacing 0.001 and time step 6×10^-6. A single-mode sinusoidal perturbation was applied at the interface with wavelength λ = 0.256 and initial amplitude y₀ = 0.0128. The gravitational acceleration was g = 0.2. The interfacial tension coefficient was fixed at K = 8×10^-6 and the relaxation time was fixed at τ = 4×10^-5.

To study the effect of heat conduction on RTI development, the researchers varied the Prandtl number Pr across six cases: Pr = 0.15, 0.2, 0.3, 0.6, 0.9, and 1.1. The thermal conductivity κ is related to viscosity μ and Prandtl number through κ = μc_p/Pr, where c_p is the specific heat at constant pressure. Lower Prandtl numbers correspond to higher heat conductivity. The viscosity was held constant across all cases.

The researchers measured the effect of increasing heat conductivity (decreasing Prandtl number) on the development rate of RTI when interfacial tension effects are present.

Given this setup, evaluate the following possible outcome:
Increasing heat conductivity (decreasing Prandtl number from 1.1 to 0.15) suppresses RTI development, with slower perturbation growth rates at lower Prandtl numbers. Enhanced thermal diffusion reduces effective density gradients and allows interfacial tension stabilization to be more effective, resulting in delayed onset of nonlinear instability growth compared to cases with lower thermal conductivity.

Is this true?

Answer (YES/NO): YES